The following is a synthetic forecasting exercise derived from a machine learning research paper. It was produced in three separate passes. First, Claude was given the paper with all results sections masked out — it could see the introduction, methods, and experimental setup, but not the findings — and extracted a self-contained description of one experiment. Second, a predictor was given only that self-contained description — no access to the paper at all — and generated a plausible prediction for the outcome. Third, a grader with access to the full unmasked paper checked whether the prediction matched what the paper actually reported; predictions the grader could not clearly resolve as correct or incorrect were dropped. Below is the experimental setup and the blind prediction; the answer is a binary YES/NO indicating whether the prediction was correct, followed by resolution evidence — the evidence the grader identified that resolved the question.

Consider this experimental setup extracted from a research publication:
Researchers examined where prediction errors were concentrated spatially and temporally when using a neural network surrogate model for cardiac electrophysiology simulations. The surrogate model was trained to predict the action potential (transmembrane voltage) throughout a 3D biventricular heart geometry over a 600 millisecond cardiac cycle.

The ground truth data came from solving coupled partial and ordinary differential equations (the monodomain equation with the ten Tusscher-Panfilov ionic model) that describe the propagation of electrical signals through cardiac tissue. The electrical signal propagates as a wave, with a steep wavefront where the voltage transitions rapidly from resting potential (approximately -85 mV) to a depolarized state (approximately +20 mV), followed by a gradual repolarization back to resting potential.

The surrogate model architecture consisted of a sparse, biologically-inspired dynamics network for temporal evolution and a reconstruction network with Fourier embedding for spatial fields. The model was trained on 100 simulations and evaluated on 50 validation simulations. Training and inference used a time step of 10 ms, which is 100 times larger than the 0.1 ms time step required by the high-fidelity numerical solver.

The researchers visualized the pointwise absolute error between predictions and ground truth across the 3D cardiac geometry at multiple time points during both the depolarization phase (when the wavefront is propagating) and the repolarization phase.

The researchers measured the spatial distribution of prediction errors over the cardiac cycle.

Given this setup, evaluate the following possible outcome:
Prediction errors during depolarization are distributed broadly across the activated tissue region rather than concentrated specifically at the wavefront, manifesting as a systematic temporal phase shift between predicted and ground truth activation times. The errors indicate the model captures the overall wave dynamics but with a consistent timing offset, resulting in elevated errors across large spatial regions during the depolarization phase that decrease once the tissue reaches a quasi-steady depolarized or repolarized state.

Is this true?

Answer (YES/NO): NO